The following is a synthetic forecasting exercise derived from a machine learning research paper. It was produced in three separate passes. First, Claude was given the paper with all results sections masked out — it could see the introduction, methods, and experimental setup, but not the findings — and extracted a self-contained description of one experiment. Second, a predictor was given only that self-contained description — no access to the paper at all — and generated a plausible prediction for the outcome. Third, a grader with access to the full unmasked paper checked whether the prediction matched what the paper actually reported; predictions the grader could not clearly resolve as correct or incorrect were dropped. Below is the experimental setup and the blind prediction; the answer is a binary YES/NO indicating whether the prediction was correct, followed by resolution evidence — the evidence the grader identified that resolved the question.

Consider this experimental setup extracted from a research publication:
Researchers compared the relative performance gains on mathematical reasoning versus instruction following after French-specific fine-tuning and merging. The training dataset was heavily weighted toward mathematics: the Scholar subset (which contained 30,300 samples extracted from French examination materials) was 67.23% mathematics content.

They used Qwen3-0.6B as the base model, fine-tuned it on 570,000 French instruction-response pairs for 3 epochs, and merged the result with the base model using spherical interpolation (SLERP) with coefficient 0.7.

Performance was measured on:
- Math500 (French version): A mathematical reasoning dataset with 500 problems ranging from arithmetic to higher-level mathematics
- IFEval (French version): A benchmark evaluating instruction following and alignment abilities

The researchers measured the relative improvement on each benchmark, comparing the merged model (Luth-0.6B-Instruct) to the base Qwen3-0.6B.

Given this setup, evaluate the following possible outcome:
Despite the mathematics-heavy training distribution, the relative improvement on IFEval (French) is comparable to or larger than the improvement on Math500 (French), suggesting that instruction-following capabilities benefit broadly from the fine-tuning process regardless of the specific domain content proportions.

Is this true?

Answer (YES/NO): NO